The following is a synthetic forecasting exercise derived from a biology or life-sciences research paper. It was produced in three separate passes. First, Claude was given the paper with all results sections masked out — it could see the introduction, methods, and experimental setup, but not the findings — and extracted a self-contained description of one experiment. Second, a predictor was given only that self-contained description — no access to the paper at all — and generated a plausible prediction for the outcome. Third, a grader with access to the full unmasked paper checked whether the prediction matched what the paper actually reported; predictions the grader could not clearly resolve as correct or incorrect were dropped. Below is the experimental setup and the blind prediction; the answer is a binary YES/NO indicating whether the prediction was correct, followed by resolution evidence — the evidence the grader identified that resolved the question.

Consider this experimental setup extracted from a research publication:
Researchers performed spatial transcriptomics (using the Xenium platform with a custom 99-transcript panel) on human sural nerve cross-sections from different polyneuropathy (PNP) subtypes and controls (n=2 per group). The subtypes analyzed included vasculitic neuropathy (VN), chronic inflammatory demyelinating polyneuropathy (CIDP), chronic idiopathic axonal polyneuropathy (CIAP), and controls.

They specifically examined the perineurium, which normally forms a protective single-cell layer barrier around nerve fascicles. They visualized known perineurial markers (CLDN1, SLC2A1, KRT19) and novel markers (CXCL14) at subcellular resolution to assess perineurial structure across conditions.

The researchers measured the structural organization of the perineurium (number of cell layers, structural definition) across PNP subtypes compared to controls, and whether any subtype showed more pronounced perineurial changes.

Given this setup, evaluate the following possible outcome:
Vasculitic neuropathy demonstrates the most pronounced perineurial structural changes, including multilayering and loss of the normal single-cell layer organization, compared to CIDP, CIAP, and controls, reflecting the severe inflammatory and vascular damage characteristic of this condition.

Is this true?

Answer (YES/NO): NO